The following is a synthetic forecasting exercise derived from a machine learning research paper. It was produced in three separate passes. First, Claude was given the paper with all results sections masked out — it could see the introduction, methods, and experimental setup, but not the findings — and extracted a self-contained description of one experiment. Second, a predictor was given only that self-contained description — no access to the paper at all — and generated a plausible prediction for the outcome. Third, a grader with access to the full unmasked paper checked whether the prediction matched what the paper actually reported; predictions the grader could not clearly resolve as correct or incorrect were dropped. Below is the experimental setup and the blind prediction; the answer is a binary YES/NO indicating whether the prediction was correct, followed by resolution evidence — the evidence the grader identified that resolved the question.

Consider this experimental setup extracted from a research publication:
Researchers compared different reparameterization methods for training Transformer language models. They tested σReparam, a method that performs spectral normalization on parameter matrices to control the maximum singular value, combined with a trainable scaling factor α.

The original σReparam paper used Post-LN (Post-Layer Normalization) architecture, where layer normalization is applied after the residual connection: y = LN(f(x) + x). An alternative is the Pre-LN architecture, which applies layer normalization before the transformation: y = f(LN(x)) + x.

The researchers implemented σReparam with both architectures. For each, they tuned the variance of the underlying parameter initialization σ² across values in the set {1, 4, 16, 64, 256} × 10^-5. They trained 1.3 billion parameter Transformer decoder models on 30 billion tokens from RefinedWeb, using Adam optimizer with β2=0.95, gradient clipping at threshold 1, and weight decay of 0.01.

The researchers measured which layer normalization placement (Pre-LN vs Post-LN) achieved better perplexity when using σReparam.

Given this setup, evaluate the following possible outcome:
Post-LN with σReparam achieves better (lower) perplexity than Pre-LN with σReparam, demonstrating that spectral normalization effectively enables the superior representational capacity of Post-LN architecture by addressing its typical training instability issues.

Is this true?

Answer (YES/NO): YES